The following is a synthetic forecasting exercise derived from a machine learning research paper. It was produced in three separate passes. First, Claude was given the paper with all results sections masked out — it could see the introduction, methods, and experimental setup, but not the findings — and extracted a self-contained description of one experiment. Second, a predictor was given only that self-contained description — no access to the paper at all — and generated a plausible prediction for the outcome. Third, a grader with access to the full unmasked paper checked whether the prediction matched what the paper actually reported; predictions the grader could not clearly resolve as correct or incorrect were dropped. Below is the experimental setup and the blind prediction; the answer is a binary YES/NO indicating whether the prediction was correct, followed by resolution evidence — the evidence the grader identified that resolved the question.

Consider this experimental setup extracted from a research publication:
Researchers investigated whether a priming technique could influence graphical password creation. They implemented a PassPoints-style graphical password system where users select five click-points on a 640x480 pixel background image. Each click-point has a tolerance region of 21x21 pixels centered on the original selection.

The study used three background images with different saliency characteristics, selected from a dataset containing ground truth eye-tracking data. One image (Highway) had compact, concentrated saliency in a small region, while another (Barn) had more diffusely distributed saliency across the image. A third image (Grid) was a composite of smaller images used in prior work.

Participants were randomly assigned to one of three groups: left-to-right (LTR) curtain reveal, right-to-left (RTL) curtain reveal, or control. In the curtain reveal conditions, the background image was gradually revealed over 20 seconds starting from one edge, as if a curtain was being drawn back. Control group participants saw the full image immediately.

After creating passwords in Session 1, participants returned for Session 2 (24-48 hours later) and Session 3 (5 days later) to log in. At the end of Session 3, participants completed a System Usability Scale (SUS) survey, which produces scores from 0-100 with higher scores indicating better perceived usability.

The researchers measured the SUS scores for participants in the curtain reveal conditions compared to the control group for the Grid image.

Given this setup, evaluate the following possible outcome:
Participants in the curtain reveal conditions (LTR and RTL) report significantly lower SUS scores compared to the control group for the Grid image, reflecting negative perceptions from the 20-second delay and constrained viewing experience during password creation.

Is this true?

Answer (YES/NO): NO